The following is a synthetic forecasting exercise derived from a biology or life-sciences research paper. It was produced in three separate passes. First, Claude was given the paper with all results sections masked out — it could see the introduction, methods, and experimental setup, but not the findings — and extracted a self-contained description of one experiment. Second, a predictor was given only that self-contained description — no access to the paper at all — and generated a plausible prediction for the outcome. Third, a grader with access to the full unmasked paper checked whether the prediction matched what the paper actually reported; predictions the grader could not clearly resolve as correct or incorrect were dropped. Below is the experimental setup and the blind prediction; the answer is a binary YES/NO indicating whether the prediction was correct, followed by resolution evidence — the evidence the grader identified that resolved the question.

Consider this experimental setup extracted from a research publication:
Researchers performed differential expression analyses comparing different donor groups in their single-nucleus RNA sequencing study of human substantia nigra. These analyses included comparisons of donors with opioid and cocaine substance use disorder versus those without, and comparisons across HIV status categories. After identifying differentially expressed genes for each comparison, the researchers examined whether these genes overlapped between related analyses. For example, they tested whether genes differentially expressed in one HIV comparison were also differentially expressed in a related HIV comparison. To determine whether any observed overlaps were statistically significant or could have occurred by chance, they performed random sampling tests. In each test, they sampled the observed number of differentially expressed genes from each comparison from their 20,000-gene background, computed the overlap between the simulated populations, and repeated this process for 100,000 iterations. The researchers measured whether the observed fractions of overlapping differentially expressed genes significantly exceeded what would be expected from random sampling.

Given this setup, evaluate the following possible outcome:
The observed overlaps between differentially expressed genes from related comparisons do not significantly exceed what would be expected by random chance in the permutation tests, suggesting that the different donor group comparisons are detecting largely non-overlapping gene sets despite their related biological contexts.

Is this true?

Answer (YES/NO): NO